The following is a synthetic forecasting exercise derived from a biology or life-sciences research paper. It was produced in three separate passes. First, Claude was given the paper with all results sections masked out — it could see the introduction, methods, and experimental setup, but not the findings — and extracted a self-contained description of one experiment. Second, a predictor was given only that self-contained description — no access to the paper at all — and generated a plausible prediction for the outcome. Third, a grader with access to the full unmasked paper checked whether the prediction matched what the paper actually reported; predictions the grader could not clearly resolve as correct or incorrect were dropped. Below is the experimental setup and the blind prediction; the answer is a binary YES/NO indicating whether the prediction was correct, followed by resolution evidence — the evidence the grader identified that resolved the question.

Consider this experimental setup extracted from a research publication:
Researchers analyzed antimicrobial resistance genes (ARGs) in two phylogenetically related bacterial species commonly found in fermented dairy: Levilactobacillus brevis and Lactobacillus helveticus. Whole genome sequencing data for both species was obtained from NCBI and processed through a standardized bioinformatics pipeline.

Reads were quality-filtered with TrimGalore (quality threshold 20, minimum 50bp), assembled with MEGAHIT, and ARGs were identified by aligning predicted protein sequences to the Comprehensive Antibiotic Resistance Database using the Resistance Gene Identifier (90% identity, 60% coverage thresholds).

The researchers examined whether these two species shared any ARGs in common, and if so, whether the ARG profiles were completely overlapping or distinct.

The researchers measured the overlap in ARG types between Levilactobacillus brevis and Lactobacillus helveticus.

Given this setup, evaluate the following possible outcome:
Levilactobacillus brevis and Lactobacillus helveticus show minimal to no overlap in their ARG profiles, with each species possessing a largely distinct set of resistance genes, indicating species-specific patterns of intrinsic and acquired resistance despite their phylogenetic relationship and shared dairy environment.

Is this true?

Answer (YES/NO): NO